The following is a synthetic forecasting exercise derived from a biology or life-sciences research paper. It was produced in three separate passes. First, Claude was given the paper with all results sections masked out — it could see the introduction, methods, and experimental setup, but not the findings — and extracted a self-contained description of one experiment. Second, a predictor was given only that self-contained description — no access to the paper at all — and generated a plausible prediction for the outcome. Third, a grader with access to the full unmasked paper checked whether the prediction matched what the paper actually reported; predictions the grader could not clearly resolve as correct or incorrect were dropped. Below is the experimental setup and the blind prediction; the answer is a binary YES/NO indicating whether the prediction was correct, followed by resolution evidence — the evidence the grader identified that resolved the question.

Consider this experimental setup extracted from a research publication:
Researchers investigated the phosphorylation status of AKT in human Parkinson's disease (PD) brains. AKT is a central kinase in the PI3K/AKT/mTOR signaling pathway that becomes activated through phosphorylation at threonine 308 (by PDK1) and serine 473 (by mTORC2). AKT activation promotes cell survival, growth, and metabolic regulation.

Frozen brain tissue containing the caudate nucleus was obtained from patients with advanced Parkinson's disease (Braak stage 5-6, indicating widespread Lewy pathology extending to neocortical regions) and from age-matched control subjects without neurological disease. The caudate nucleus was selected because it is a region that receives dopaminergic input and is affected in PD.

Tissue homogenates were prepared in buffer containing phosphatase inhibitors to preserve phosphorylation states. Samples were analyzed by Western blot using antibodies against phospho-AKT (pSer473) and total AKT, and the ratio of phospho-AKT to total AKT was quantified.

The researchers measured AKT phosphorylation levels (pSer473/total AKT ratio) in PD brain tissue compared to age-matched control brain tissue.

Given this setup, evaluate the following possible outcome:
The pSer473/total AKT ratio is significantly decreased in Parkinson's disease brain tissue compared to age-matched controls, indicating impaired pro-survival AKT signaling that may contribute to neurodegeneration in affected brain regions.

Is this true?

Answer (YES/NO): NO